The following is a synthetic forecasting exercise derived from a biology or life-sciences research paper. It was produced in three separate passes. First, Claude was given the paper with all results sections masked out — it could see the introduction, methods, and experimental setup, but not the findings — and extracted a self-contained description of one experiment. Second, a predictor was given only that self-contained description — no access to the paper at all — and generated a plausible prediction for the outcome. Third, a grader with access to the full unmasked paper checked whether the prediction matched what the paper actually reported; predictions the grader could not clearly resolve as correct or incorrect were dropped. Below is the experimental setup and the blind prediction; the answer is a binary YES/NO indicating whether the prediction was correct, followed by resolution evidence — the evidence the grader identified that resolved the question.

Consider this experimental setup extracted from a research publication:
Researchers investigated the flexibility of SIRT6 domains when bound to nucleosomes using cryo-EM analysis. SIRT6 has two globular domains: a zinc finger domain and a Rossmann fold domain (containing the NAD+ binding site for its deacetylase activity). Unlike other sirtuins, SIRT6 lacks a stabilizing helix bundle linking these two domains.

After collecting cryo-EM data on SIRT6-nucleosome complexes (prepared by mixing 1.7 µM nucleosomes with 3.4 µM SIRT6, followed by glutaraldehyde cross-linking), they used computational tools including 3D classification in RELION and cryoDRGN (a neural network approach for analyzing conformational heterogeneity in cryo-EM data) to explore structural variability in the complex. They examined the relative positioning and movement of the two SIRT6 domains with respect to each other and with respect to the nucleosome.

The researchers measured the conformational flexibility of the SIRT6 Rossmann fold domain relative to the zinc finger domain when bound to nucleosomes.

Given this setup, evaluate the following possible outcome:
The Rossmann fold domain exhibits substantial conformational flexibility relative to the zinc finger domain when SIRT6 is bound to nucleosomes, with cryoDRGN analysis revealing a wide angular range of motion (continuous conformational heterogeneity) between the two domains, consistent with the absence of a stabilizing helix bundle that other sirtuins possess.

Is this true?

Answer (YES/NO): YES